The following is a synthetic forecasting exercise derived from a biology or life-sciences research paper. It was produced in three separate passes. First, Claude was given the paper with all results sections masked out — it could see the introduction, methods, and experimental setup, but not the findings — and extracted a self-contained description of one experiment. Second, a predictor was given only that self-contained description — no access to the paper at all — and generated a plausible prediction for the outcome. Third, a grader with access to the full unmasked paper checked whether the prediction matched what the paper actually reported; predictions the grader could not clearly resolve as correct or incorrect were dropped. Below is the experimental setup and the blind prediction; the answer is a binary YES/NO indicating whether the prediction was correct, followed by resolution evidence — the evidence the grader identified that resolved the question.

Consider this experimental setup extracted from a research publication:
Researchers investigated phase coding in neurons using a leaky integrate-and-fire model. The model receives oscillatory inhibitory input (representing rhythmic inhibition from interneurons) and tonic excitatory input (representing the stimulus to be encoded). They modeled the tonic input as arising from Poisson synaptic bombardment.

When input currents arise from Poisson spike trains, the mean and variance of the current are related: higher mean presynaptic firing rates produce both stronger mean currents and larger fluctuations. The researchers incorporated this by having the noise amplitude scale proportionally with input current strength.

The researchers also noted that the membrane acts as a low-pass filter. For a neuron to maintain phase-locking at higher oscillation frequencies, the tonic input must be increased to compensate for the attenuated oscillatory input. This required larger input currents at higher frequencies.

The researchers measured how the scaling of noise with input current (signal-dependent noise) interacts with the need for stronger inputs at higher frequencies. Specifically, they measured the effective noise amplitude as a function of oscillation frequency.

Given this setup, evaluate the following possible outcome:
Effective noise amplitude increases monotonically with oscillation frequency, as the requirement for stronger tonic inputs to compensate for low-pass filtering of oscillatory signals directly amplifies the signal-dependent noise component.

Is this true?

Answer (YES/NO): YES